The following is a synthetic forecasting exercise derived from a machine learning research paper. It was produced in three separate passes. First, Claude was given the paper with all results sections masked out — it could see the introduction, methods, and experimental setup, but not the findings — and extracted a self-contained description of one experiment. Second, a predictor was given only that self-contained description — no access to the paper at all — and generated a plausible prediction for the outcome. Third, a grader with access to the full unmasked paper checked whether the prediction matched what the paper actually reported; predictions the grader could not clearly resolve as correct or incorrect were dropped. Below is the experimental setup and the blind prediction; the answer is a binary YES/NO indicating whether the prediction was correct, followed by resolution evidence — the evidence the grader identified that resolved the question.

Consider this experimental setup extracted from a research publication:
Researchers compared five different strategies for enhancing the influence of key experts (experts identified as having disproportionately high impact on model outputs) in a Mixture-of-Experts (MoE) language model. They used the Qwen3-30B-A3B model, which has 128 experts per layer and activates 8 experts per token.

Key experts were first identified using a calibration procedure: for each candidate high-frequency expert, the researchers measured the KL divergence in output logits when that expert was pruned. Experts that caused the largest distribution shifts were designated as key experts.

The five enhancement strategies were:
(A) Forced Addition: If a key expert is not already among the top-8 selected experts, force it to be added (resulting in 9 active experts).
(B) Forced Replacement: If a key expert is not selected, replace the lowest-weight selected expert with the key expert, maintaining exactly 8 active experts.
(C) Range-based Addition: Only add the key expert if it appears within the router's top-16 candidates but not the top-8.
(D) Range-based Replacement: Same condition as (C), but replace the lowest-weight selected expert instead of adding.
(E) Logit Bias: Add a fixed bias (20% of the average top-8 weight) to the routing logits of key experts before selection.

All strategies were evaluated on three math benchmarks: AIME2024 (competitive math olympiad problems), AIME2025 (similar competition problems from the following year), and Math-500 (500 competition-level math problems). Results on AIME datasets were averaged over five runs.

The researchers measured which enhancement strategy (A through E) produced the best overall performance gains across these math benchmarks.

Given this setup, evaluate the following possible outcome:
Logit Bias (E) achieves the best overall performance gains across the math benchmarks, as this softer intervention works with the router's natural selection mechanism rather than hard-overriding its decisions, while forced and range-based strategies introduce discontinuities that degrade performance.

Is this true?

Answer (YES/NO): NO